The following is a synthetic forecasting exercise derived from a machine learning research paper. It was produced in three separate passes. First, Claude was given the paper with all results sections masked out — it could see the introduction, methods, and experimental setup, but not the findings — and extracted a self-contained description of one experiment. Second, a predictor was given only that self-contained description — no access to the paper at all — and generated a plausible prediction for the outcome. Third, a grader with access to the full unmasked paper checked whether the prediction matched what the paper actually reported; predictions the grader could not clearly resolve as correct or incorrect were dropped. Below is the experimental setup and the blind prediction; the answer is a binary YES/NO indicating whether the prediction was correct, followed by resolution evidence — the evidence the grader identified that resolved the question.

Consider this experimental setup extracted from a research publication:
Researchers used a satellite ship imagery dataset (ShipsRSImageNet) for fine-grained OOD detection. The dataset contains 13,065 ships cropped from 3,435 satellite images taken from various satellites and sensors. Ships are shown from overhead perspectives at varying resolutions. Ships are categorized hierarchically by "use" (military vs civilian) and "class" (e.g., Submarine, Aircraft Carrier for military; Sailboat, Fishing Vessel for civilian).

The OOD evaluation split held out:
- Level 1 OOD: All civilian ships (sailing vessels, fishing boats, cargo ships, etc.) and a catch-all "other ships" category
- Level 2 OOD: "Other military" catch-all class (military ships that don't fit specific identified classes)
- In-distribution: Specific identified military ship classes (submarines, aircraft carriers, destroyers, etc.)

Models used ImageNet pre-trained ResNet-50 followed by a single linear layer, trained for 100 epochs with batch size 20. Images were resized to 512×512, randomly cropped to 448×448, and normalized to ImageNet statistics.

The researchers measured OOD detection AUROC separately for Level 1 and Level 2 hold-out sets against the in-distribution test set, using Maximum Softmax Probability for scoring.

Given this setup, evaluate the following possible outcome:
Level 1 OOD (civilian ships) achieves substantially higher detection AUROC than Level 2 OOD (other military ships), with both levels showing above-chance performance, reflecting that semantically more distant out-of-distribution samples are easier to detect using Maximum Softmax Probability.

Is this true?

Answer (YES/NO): YES